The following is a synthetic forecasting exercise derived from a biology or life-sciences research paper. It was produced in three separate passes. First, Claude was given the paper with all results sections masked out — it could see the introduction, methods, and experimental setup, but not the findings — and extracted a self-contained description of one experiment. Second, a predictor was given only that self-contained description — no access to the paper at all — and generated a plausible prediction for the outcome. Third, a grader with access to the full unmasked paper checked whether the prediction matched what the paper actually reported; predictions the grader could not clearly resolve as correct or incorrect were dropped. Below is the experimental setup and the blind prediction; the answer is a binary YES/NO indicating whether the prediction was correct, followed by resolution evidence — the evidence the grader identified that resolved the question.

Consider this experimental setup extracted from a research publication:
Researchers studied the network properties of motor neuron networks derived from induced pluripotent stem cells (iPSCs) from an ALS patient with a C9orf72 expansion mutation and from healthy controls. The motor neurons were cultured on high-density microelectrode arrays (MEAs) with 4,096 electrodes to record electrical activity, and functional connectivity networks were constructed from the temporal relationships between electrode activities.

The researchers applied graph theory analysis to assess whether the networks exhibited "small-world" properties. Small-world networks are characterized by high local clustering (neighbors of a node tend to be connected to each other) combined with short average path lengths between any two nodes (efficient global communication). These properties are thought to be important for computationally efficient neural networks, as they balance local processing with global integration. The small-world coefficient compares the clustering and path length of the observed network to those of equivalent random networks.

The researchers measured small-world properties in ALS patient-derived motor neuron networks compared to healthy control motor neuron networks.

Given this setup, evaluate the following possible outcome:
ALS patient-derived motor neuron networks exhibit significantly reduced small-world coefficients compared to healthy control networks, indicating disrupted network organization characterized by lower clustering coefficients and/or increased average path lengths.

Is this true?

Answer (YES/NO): NO